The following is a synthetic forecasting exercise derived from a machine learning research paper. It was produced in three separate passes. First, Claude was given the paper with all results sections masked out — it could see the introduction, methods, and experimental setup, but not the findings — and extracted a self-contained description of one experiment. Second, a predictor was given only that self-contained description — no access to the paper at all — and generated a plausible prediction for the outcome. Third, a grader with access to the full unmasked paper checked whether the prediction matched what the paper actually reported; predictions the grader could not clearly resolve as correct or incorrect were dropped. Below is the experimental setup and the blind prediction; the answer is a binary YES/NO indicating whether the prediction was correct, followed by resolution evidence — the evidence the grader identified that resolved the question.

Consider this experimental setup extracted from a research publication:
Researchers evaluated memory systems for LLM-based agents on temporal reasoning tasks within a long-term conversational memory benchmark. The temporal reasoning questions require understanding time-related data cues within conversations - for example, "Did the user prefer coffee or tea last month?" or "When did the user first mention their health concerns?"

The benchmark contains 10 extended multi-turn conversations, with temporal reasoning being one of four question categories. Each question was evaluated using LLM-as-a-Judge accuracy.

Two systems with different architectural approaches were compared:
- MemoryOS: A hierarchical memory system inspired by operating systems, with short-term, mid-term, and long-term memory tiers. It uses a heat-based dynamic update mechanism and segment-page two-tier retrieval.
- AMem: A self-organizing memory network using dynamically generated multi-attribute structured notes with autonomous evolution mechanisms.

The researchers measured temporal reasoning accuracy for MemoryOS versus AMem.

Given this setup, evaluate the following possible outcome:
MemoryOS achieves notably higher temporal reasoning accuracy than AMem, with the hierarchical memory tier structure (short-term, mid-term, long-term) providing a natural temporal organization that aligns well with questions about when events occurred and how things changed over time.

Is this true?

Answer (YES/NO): NO